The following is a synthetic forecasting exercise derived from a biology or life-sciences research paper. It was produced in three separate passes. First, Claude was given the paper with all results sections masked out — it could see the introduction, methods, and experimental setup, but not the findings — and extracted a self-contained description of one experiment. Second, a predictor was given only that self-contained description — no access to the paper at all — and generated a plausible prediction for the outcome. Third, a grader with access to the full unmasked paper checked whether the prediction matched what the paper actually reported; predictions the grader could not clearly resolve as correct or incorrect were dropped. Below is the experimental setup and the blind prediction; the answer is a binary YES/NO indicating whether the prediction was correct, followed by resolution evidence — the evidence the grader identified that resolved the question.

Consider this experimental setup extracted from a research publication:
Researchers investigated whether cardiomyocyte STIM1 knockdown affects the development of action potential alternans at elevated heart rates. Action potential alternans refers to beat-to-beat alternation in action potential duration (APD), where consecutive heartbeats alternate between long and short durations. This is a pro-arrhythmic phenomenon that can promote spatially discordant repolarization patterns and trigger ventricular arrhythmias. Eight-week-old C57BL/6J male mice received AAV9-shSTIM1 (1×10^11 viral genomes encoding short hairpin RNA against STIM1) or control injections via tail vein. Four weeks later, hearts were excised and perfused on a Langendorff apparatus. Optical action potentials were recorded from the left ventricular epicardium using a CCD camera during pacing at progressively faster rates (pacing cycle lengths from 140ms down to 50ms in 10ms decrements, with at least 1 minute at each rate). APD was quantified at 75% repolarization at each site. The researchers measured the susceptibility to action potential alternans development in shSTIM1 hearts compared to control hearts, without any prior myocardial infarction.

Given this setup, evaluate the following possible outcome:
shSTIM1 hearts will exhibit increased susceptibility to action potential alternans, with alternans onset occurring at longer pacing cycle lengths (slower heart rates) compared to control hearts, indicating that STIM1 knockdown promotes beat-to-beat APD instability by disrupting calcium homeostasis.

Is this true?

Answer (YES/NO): YES